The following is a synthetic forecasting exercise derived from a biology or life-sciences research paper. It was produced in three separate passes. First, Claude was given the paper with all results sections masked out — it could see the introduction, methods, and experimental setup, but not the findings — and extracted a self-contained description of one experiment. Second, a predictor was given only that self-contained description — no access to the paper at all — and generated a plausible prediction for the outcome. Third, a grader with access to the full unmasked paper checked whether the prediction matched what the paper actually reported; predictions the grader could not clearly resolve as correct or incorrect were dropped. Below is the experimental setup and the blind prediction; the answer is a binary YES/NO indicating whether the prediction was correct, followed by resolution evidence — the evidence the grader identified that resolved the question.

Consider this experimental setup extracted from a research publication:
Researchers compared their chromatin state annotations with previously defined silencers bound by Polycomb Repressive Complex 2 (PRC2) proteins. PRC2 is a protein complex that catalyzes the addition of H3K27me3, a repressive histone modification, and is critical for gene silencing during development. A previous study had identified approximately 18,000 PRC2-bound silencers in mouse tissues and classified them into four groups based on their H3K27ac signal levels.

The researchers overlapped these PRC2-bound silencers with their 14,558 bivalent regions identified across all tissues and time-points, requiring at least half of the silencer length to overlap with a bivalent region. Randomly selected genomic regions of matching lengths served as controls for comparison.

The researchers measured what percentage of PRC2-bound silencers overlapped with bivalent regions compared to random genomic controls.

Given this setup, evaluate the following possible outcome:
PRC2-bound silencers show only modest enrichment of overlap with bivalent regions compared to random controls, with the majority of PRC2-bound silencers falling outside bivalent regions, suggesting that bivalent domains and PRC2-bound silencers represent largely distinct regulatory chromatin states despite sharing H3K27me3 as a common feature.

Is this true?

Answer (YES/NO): NO